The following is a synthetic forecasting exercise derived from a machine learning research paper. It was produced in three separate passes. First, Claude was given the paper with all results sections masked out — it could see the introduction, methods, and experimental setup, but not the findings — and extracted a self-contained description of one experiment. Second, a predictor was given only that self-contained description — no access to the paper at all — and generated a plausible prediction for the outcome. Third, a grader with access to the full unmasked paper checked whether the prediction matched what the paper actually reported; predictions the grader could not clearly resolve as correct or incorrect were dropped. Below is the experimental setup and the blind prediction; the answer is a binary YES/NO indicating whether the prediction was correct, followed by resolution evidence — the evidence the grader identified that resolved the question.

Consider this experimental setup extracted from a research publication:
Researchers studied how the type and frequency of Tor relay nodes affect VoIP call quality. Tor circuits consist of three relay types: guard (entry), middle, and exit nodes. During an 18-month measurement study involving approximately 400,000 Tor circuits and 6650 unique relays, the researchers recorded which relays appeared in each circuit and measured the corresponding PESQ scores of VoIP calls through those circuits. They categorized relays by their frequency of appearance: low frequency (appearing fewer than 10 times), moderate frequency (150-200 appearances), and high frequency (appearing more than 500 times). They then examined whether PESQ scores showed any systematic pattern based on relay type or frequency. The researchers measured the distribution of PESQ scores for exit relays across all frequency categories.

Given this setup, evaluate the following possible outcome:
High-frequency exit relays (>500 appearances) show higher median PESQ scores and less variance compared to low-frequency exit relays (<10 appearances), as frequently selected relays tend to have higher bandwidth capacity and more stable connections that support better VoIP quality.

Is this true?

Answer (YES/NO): NO